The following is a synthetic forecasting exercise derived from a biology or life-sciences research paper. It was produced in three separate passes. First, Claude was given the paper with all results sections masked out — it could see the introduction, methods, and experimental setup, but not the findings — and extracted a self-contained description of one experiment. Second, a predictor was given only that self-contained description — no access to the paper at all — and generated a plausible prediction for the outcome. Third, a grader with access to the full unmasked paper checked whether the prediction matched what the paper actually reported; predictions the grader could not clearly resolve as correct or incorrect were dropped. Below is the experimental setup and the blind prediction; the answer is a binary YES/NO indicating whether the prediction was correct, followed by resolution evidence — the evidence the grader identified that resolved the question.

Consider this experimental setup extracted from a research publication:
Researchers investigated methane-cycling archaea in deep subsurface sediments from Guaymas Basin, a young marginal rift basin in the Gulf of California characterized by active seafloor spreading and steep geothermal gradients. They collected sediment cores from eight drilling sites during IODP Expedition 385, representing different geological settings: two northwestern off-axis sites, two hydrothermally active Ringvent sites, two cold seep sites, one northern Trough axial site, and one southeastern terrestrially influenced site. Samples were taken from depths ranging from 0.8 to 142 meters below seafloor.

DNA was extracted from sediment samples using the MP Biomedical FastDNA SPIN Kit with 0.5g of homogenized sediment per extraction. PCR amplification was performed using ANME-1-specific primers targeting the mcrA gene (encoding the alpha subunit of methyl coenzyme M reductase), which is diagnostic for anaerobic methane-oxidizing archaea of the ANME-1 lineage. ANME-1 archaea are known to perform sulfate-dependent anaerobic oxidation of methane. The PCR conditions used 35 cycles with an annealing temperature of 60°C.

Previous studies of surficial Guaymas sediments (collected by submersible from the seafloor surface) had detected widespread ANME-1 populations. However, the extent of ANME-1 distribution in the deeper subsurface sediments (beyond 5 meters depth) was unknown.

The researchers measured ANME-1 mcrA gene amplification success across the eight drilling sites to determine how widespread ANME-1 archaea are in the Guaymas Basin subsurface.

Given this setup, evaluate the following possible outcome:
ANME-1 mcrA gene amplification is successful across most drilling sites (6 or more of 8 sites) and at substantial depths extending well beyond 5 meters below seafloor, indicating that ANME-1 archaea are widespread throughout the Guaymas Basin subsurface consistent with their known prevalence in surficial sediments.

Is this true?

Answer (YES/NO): YES